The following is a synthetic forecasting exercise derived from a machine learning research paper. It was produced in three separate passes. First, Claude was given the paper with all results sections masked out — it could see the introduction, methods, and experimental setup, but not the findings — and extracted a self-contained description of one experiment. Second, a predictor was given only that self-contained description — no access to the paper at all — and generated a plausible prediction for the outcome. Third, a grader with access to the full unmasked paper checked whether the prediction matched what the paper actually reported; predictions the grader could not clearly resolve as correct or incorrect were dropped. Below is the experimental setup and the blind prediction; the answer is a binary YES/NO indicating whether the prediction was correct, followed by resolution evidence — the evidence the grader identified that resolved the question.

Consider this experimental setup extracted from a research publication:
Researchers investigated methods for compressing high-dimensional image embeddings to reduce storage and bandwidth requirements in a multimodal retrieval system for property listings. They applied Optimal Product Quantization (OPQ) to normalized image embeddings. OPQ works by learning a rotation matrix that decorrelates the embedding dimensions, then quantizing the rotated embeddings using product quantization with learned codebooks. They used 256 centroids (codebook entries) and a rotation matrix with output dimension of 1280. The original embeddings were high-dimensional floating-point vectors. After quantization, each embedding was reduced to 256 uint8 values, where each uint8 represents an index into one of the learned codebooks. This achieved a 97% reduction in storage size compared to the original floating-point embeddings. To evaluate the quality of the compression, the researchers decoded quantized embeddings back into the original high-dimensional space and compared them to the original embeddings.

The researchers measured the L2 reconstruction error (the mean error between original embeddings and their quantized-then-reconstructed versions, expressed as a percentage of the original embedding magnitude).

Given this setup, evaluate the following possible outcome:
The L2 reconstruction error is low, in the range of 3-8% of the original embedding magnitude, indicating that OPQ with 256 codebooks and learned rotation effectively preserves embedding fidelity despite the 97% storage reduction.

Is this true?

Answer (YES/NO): NO